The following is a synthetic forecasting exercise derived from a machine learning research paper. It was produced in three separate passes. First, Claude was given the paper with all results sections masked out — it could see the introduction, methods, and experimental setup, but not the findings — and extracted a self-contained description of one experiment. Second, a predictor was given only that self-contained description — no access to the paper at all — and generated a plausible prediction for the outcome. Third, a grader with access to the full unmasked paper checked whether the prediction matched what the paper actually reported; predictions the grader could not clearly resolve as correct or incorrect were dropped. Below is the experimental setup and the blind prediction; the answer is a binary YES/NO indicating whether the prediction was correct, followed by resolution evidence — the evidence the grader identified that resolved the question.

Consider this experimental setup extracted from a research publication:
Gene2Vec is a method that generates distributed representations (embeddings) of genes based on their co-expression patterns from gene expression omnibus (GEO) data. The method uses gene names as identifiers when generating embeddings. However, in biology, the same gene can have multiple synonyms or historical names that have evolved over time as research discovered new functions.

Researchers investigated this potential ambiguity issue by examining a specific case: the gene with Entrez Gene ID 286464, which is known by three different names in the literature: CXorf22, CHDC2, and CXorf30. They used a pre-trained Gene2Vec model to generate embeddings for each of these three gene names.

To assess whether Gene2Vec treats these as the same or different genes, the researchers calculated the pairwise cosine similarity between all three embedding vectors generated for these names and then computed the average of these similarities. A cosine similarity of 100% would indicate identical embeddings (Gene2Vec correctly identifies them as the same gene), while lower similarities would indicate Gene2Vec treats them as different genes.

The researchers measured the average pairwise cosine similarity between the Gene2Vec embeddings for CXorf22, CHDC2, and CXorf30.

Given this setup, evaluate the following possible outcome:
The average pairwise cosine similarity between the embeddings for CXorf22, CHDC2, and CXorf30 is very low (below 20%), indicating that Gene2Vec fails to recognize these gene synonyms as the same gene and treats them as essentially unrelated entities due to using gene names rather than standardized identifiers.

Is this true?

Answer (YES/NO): NO